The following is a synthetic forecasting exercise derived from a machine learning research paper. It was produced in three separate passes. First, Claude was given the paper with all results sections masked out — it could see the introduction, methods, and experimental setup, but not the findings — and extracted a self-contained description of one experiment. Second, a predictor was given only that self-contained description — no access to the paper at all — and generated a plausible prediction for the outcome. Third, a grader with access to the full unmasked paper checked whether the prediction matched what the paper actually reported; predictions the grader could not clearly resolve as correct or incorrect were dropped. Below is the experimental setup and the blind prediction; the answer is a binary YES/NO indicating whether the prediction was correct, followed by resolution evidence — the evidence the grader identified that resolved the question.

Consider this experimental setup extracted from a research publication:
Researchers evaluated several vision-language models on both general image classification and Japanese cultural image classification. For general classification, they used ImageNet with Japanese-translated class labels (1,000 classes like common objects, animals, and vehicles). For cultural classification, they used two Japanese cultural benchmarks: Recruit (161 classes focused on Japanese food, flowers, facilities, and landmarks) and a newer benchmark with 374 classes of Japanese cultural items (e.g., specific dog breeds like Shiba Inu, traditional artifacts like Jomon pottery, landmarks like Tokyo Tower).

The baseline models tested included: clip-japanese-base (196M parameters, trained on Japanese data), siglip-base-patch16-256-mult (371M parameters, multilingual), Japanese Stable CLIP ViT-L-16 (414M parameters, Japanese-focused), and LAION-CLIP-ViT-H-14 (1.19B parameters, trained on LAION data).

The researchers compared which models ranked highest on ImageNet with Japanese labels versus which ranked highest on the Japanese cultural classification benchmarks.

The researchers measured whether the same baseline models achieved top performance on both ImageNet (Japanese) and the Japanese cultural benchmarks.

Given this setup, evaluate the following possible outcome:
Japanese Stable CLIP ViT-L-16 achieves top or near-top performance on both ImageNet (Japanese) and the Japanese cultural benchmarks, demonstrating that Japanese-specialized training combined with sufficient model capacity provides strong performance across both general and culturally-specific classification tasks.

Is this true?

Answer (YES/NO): NO